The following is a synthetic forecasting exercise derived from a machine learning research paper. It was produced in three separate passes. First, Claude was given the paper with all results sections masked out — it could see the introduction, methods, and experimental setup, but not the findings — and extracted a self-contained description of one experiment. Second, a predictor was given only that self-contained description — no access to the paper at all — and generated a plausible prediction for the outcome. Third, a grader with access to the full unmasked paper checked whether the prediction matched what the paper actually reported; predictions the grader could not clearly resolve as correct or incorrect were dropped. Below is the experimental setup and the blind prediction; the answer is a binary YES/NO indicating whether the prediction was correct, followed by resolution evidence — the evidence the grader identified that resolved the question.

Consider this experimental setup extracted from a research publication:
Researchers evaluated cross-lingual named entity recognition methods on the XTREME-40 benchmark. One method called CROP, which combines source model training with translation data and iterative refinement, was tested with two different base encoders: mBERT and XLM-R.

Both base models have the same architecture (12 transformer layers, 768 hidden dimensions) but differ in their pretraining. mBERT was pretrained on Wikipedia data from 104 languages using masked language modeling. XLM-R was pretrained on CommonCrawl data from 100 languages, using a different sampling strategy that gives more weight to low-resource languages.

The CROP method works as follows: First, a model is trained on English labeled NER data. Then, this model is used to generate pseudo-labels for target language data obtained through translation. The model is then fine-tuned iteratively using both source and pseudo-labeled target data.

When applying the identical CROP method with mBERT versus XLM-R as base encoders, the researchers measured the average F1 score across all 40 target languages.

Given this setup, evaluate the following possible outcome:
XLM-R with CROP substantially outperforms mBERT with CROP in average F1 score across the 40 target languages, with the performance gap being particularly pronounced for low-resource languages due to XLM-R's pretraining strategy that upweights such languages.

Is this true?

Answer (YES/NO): NO